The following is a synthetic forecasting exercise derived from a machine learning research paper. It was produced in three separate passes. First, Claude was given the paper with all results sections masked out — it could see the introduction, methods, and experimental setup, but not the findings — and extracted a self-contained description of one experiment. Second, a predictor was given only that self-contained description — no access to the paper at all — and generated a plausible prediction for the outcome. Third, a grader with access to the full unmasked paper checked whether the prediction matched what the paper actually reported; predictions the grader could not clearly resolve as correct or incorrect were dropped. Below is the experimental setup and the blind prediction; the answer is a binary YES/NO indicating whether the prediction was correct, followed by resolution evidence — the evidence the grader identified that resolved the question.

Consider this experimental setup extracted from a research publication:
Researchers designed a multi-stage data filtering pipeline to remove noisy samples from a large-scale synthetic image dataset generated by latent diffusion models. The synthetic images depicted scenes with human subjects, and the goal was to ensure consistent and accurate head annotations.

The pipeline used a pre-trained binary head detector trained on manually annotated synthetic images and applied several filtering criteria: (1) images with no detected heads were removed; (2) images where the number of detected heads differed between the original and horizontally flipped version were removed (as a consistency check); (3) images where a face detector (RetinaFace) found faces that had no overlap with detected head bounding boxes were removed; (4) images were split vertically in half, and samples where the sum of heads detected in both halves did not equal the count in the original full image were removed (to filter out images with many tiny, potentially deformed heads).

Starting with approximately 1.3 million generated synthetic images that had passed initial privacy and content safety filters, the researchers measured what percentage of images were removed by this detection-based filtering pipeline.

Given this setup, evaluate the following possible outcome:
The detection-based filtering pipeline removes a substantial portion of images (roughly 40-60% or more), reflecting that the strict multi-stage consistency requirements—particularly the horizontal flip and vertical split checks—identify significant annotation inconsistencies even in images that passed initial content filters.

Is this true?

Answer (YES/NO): NO